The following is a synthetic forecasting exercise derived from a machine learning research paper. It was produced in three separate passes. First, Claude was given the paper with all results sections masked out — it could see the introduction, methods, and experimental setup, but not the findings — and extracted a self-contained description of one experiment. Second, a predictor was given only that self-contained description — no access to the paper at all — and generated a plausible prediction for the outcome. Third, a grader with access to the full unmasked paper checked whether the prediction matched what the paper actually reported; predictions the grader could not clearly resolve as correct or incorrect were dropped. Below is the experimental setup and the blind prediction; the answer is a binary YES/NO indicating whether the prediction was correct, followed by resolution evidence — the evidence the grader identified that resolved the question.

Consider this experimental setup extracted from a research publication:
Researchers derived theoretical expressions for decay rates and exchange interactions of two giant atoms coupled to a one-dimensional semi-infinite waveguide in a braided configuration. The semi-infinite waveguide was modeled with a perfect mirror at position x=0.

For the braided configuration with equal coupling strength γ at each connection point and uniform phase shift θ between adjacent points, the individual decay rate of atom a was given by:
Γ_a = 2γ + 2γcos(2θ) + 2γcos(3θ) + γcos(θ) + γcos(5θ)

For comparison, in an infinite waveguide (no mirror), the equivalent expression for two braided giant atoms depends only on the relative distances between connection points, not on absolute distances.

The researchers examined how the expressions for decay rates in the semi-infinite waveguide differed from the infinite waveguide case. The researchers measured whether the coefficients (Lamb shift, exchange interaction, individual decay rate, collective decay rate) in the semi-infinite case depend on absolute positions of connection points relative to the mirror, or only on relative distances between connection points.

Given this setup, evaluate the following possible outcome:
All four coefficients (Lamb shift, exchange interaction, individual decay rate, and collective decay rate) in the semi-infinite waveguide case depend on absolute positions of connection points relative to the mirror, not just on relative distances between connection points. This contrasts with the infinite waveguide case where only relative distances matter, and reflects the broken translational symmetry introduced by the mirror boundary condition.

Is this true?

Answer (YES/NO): YES